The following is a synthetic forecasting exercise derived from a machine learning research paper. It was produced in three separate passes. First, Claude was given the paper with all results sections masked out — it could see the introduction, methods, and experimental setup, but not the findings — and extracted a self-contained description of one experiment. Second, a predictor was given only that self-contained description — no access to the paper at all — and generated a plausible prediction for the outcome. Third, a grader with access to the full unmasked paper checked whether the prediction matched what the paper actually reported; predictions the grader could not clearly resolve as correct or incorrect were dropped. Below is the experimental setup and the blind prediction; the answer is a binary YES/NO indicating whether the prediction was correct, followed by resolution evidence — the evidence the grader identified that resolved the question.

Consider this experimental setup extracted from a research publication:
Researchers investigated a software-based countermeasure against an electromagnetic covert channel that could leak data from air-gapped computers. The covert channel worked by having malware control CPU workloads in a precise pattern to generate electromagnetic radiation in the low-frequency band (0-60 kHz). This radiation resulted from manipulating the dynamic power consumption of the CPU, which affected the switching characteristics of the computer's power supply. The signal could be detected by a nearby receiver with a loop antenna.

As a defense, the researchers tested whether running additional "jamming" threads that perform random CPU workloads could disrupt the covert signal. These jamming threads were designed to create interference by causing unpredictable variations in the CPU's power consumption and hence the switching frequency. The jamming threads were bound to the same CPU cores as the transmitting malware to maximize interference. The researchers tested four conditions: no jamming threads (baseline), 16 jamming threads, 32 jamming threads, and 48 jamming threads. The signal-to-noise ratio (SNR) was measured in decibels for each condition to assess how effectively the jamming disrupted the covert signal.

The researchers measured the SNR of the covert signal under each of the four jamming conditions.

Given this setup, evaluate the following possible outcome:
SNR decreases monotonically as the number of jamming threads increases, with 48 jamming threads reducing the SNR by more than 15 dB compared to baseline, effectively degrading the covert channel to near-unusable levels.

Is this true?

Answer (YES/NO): YES